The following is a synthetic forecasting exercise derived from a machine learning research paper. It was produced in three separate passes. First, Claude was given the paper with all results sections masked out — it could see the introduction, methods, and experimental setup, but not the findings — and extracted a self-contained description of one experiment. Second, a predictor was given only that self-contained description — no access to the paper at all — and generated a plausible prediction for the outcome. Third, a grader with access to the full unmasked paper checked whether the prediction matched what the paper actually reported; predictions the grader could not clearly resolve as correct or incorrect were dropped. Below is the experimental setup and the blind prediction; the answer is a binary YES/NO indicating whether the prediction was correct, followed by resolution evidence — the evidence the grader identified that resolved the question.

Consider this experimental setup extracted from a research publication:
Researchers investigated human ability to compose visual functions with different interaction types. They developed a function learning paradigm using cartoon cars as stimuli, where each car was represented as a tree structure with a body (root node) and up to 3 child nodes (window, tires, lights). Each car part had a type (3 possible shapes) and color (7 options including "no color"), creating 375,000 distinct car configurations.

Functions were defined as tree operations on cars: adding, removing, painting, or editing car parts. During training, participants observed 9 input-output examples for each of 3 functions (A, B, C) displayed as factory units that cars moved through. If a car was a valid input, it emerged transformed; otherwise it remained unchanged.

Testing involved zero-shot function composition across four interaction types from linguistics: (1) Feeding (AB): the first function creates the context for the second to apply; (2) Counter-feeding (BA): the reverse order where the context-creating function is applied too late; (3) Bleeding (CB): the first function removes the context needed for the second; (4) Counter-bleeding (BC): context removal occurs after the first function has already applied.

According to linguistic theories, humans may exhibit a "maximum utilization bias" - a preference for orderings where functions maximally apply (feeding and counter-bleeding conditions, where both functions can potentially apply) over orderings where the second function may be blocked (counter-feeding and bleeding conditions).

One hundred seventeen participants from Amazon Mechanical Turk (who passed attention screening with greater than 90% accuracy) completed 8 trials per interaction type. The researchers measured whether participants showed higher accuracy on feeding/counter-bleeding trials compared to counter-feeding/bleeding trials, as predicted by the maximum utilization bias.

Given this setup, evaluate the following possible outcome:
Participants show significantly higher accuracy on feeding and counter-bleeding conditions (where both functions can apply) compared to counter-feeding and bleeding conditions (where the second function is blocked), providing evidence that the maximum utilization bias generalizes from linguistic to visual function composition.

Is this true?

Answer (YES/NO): NO